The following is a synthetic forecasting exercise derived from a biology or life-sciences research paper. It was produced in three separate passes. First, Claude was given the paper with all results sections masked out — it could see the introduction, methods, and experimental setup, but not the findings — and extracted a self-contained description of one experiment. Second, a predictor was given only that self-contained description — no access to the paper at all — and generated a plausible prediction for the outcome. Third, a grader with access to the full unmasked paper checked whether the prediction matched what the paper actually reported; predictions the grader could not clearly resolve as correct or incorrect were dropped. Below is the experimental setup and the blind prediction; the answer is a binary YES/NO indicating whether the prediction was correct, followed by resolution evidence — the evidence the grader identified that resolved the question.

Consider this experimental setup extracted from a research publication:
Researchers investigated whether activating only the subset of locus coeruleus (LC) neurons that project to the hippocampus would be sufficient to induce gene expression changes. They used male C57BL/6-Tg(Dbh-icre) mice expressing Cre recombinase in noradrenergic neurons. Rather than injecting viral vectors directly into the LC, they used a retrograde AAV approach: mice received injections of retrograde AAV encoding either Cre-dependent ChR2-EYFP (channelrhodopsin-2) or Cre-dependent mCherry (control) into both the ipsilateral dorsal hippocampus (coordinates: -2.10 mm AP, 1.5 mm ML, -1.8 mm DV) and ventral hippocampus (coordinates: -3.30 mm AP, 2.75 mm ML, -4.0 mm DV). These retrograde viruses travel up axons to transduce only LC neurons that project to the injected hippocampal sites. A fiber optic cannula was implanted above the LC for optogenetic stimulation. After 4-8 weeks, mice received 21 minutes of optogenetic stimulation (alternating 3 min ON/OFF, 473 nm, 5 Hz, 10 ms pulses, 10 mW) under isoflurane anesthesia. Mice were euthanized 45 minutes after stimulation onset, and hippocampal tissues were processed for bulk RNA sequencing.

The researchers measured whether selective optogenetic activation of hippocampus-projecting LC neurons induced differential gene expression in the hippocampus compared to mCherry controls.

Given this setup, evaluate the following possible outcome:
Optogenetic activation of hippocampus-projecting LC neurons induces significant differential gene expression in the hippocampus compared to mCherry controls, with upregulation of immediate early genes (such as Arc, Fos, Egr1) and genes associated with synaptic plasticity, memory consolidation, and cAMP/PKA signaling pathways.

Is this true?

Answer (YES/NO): NO